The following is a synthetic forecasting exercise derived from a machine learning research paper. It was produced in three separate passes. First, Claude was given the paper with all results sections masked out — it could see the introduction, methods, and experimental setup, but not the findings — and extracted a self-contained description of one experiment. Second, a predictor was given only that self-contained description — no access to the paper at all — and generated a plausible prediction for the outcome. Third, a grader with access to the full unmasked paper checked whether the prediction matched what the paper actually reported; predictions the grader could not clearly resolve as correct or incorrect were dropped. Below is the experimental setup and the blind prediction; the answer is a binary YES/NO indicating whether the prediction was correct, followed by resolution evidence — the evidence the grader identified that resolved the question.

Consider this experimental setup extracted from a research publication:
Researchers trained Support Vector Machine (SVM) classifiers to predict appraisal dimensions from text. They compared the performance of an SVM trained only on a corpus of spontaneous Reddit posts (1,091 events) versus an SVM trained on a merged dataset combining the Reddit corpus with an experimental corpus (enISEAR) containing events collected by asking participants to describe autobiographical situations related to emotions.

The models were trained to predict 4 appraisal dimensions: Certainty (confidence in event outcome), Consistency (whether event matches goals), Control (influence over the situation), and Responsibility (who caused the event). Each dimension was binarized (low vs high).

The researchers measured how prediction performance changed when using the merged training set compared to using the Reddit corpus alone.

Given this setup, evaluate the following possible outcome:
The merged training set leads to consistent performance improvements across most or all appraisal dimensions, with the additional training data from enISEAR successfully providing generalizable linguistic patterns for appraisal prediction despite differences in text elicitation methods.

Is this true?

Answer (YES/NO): YES